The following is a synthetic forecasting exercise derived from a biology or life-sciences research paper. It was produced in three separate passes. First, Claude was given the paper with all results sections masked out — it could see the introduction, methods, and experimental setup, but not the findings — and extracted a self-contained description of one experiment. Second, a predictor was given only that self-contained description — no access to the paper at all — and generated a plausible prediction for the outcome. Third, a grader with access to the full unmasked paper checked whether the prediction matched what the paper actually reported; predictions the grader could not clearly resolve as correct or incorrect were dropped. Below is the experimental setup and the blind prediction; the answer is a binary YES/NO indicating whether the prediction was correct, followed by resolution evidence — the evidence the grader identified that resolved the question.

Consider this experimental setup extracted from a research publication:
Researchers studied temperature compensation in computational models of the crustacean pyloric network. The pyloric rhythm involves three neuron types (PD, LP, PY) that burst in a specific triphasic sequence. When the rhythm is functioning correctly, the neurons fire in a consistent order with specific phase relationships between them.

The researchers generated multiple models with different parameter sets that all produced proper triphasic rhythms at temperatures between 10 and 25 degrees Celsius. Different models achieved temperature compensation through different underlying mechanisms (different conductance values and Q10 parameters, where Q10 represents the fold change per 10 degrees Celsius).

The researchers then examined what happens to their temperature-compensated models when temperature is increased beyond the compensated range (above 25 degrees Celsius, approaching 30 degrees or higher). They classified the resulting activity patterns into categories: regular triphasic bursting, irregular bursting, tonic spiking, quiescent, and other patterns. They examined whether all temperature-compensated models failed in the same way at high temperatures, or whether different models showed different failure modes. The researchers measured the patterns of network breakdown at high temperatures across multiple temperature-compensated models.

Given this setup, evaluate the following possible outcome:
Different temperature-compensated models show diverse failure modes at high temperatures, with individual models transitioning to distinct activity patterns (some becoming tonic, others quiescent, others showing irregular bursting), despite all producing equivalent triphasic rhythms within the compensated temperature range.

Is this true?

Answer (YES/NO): YES